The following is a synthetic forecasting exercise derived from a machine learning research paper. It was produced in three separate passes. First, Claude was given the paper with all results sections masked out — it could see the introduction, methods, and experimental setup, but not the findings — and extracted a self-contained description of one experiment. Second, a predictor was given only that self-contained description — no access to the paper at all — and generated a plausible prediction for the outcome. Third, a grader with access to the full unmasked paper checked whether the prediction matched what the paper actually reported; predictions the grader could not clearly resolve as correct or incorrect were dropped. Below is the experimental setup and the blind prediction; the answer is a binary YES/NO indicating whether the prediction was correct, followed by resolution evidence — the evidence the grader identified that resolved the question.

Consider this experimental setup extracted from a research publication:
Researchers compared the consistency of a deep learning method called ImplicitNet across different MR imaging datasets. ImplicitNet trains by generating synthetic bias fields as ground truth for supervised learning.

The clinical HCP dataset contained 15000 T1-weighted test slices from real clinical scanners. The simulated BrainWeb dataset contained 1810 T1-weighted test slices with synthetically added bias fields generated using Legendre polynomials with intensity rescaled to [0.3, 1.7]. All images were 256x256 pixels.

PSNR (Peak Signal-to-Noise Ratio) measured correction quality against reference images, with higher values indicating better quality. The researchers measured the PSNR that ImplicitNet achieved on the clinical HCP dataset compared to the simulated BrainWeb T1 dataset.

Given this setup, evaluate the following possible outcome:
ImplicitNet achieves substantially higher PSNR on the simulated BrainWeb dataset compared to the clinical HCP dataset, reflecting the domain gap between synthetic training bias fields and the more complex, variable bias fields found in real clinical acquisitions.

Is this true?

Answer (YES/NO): NO